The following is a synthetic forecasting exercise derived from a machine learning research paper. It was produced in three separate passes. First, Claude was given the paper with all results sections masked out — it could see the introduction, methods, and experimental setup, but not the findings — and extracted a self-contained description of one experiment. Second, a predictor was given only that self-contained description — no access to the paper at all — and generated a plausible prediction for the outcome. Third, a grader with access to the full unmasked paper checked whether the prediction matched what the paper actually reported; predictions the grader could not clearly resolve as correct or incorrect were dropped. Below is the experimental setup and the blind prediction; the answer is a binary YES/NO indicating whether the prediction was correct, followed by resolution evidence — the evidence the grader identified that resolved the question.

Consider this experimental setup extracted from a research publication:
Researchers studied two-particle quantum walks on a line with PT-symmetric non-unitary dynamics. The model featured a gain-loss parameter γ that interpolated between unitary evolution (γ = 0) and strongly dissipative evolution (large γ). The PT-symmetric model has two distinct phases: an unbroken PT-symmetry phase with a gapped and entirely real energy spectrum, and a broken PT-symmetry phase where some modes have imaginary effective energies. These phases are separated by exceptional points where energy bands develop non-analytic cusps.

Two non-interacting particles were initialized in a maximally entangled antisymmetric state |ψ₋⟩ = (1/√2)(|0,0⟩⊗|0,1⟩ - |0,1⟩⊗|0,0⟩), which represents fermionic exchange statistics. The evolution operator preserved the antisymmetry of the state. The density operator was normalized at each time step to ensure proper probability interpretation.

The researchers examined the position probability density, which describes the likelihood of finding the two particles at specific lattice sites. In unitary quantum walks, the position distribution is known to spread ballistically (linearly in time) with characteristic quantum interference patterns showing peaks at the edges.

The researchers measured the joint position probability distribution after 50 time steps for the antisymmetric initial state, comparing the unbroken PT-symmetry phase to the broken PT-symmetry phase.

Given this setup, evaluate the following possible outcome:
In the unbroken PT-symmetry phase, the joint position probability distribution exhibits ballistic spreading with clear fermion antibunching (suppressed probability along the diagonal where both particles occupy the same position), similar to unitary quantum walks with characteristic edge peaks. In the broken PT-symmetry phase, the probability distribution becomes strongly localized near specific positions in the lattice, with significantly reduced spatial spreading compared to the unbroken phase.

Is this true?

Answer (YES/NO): NO